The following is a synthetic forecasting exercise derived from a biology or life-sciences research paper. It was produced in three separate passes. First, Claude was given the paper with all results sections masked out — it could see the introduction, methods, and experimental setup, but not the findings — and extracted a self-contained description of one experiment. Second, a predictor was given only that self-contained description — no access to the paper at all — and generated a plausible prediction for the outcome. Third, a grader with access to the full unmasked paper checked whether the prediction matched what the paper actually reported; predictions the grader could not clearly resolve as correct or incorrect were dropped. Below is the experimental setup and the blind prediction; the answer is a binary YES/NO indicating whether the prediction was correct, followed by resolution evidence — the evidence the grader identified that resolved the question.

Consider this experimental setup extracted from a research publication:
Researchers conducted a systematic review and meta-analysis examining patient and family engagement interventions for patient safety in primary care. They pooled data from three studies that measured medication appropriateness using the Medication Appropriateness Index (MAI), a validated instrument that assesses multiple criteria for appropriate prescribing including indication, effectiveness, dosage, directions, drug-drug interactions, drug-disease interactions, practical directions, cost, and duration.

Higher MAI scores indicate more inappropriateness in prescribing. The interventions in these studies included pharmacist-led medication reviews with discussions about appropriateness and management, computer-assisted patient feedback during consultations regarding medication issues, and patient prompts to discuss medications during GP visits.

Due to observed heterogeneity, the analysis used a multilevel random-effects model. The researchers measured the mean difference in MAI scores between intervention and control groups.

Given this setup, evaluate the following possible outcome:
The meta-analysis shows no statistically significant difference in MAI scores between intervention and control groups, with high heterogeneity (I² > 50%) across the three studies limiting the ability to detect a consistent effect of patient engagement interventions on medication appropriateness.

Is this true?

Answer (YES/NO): NO